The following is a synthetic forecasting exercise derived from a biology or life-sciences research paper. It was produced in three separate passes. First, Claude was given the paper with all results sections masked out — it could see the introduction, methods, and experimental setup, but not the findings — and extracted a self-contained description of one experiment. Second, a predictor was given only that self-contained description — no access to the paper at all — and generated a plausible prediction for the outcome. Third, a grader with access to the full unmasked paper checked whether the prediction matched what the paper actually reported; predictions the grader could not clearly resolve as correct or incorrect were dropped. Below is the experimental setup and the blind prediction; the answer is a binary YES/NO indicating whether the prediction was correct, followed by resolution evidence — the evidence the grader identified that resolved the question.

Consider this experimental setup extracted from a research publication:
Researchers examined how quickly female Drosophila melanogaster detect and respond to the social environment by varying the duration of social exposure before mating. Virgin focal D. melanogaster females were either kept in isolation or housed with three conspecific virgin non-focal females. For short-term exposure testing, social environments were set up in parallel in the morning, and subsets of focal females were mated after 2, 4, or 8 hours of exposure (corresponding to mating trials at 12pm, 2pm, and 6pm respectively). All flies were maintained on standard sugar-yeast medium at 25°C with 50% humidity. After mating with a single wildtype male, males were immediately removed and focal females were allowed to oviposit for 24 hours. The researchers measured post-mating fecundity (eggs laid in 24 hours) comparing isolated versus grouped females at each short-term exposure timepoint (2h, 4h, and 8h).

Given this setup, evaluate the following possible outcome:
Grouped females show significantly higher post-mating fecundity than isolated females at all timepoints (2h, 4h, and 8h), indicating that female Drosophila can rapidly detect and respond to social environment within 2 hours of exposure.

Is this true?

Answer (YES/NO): NO